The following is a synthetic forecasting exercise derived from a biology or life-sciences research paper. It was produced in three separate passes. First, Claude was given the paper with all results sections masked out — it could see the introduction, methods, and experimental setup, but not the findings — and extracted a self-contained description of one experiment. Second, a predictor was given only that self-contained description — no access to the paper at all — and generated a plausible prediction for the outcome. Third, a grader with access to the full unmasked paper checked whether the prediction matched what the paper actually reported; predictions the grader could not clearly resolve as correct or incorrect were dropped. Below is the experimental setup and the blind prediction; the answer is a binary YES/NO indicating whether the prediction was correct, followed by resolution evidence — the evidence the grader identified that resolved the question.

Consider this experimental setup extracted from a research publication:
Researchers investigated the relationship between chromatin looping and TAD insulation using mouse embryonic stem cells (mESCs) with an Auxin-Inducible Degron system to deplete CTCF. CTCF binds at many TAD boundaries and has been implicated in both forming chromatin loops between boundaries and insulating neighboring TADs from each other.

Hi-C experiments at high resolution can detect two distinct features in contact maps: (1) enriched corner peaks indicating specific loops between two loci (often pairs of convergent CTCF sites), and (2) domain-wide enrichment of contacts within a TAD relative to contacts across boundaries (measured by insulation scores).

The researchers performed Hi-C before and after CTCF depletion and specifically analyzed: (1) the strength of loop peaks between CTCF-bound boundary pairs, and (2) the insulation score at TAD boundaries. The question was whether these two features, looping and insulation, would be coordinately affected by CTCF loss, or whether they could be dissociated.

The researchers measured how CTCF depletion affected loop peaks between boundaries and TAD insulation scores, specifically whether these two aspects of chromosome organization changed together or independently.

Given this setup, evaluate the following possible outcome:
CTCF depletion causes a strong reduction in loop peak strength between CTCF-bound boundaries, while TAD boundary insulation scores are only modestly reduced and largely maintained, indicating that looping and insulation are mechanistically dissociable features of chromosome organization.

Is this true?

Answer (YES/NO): NO